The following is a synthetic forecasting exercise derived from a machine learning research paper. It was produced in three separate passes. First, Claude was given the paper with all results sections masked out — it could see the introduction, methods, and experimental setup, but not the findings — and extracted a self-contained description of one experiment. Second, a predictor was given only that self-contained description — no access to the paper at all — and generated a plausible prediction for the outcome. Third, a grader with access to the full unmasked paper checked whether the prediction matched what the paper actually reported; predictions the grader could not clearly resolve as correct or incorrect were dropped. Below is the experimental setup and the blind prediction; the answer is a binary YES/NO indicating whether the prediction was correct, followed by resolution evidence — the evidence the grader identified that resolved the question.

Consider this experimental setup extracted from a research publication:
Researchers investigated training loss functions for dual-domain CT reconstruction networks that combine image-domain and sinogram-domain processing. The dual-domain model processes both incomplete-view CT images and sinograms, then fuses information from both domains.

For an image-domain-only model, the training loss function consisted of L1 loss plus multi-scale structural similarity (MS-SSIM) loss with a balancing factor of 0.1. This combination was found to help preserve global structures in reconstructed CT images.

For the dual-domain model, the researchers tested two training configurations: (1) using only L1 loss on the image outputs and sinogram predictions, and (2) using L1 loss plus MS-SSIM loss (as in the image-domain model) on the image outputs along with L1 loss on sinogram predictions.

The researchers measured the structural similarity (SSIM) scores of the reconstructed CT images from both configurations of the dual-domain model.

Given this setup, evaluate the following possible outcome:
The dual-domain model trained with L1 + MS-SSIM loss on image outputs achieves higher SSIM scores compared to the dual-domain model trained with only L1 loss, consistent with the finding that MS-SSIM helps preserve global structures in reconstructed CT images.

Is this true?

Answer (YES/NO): NO